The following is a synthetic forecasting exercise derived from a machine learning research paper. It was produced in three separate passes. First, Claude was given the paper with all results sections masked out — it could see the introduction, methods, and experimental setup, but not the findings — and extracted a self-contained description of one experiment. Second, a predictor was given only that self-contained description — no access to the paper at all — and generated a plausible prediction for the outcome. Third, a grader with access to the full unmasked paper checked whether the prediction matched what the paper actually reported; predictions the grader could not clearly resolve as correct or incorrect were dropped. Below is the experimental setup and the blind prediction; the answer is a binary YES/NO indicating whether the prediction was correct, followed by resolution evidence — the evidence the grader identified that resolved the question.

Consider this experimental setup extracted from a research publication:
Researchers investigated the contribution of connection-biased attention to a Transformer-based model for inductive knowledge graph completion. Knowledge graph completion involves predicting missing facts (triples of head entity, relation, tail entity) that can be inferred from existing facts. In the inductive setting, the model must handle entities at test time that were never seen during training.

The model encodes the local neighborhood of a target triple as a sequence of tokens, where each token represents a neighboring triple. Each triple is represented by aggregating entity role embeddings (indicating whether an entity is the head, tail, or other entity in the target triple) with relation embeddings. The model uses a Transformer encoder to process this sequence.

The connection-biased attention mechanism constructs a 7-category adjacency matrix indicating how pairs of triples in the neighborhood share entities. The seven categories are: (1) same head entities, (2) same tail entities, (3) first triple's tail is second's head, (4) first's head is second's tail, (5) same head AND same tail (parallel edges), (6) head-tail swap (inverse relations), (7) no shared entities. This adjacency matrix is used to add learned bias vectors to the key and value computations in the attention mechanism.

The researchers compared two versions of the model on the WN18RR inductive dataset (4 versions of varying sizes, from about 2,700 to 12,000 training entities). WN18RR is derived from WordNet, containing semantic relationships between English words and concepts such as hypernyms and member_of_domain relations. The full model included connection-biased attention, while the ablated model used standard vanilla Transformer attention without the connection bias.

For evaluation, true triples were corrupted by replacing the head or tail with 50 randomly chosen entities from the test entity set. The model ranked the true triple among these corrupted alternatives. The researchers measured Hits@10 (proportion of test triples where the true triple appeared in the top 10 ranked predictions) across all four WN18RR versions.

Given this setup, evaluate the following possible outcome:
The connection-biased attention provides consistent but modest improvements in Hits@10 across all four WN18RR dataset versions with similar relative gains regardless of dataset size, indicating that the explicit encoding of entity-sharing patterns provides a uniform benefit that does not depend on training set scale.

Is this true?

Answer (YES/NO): NO